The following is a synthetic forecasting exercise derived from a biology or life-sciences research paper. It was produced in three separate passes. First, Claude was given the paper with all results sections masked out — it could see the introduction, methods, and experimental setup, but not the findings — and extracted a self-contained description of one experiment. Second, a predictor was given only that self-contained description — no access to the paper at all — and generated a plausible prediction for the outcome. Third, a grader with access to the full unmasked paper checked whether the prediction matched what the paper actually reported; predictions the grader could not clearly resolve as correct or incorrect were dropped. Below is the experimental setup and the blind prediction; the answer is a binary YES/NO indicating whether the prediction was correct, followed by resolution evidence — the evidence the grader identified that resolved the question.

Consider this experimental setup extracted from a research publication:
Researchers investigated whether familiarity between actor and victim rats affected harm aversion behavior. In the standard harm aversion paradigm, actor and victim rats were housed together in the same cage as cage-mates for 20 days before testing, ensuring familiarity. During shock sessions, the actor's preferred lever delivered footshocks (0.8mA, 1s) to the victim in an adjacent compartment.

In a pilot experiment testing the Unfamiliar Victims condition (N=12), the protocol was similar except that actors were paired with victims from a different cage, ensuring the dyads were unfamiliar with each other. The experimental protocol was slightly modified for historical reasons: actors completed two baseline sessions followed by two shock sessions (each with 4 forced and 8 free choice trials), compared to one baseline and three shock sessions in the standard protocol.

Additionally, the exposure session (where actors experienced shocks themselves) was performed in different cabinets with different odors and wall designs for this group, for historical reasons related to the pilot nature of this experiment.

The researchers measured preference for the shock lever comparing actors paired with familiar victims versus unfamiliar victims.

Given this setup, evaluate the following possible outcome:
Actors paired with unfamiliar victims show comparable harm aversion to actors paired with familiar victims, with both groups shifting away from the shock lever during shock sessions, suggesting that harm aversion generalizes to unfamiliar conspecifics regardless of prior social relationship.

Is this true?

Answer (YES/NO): YES